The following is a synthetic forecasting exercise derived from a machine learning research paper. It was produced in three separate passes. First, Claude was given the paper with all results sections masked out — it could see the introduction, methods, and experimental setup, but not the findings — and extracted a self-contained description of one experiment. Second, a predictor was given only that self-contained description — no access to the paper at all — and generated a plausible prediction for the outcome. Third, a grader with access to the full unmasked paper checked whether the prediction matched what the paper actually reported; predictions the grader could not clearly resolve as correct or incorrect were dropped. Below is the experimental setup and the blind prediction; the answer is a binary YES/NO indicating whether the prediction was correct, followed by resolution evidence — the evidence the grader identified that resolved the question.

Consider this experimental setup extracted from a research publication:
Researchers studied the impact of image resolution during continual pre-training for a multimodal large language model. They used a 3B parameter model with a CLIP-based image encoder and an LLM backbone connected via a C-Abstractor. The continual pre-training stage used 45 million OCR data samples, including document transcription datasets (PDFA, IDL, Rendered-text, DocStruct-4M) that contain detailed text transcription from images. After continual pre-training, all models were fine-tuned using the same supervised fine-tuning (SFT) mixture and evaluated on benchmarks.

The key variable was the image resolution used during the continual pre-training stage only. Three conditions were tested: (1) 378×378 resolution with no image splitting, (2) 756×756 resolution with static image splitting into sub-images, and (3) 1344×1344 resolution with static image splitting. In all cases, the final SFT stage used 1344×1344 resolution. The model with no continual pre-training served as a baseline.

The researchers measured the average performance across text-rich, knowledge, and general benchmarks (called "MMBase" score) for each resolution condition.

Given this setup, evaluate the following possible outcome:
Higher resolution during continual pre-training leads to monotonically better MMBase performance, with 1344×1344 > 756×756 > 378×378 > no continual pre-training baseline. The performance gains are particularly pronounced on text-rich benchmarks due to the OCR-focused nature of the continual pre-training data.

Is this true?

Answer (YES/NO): NO